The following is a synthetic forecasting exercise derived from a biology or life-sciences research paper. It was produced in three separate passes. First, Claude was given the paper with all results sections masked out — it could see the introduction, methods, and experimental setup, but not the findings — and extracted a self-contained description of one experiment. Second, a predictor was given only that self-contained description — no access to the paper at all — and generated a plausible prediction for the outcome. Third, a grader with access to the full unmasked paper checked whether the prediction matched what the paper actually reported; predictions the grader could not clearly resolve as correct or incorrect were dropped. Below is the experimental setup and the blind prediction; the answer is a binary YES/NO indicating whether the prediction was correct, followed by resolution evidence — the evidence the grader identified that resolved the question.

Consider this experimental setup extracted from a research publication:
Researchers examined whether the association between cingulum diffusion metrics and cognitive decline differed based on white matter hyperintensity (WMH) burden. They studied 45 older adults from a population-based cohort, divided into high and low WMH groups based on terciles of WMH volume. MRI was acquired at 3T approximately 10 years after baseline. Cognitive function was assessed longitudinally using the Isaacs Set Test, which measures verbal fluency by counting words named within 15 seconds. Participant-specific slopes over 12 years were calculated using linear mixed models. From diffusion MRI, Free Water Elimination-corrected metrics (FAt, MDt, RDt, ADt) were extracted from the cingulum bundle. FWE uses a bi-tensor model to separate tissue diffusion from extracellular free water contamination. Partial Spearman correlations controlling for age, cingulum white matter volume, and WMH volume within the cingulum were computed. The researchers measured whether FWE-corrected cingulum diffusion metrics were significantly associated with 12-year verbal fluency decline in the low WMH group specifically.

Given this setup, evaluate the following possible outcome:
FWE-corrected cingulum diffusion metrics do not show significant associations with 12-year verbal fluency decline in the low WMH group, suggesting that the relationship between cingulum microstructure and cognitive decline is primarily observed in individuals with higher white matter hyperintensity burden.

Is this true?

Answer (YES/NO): NO